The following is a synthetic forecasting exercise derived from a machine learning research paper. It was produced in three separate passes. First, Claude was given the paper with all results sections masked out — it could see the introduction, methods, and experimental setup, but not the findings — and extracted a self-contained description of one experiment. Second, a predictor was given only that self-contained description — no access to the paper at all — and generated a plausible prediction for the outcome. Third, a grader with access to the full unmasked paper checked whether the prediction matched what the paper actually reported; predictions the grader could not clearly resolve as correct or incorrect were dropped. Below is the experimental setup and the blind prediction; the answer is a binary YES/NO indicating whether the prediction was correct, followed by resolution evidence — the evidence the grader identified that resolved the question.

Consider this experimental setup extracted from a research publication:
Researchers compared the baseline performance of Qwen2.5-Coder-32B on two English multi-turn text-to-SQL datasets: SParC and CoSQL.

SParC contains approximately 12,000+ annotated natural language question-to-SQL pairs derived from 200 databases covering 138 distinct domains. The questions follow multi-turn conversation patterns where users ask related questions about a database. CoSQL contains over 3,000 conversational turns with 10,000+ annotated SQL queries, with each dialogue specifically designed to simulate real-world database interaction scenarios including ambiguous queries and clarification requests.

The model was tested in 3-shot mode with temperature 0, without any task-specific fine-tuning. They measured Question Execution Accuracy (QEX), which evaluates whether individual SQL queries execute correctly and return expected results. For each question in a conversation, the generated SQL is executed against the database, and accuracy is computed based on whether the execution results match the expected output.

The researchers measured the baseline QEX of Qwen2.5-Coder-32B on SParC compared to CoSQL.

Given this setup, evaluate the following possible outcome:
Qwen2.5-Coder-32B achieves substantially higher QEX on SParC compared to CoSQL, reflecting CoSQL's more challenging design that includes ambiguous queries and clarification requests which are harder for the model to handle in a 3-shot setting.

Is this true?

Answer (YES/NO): NO